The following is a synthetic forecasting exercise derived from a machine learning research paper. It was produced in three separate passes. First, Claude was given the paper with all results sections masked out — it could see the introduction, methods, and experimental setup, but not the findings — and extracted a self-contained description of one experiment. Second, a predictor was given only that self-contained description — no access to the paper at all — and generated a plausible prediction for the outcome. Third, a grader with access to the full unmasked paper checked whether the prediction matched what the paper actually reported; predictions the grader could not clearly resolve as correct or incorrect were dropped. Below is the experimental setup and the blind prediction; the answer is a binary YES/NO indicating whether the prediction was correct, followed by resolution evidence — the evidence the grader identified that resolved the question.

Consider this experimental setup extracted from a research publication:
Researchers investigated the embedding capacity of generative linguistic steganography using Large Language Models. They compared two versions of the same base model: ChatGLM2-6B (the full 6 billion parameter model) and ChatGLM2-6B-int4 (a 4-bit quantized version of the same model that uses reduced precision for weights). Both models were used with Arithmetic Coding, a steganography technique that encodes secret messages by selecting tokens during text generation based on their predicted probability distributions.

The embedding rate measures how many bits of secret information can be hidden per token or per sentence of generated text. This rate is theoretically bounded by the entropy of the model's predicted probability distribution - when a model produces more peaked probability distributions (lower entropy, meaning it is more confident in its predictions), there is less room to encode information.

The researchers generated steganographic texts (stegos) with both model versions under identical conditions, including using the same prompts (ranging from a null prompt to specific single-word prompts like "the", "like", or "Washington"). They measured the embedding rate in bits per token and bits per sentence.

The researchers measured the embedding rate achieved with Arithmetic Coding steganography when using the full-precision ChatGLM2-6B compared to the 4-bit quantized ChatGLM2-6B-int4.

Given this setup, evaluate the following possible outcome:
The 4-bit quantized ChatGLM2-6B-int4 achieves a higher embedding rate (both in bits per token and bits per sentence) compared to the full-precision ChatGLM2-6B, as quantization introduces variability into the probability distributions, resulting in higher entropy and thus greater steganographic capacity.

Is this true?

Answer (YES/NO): YES